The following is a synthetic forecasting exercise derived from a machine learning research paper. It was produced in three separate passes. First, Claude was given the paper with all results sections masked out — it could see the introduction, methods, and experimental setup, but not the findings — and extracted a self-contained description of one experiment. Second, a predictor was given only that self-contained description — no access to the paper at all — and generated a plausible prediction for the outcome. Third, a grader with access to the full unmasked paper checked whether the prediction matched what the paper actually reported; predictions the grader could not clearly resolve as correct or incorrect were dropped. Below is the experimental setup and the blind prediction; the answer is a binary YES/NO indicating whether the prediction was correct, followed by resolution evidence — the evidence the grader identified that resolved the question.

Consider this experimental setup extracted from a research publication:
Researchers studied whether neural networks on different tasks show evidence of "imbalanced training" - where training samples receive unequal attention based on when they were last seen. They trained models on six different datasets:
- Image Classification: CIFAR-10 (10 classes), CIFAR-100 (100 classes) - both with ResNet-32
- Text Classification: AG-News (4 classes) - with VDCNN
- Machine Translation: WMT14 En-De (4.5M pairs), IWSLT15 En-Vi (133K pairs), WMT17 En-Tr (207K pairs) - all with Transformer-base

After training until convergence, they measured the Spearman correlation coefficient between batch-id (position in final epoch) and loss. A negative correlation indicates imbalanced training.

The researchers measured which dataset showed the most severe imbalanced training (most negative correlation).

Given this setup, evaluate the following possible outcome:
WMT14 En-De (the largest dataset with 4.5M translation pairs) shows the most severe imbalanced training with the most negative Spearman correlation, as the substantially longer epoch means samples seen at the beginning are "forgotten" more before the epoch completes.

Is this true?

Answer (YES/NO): NO